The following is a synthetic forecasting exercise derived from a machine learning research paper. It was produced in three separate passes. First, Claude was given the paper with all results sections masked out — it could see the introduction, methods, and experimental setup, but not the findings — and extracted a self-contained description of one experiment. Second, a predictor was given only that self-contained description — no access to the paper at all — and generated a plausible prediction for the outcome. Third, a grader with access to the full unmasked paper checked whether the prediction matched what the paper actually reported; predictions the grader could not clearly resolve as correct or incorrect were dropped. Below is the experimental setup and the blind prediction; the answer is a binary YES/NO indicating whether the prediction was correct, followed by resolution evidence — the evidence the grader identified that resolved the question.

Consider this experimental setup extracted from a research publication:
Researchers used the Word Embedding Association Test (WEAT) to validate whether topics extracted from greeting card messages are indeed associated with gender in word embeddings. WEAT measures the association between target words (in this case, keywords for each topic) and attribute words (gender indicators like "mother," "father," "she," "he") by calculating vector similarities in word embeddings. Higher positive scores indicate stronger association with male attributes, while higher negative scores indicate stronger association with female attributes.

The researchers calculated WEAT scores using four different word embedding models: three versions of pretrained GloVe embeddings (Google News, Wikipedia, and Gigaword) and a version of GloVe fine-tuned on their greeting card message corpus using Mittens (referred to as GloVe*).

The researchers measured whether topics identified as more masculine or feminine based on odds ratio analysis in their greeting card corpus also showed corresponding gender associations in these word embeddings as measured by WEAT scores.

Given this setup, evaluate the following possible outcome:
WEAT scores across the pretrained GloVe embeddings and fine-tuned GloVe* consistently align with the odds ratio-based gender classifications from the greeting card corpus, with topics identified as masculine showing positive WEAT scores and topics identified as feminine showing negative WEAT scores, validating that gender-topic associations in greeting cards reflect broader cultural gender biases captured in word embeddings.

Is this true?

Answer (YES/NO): NO